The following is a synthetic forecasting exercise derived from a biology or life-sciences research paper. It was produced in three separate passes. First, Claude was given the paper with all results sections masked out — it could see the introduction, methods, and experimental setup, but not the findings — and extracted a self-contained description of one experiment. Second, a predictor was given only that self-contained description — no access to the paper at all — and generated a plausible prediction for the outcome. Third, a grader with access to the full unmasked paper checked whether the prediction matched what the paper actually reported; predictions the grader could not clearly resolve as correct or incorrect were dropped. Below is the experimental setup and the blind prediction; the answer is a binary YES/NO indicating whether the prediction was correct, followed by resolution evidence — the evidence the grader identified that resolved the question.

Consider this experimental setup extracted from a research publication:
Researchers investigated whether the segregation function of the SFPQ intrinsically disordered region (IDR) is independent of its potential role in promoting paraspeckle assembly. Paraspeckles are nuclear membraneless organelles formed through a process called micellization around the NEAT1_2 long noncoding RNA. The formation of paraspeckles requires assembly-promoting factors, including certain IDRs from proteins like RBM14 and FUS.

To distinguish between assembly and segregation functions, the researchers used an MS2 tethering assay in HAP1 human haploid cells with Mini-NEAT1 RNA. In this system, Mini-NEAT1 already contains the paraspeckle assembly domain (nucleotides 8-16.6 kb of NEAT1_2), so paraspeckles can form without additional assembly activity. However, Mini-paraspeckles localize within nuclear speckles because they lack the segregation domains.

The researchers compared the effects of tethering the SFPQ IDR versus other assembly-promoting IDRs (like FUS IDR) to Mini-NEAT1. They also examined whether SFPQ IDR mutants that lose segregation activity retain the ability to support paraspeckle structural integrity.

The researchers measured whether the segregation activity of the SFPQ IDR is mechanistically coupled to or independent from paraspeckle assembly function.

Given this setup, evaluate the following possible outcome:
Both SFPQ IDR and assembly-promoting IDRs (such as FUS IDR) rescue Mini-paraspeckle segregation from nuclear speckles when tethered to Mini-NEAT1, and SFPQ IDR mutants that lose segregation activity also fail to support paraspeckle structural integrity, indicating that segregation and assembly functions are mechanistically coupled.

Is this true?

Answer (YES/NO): NO